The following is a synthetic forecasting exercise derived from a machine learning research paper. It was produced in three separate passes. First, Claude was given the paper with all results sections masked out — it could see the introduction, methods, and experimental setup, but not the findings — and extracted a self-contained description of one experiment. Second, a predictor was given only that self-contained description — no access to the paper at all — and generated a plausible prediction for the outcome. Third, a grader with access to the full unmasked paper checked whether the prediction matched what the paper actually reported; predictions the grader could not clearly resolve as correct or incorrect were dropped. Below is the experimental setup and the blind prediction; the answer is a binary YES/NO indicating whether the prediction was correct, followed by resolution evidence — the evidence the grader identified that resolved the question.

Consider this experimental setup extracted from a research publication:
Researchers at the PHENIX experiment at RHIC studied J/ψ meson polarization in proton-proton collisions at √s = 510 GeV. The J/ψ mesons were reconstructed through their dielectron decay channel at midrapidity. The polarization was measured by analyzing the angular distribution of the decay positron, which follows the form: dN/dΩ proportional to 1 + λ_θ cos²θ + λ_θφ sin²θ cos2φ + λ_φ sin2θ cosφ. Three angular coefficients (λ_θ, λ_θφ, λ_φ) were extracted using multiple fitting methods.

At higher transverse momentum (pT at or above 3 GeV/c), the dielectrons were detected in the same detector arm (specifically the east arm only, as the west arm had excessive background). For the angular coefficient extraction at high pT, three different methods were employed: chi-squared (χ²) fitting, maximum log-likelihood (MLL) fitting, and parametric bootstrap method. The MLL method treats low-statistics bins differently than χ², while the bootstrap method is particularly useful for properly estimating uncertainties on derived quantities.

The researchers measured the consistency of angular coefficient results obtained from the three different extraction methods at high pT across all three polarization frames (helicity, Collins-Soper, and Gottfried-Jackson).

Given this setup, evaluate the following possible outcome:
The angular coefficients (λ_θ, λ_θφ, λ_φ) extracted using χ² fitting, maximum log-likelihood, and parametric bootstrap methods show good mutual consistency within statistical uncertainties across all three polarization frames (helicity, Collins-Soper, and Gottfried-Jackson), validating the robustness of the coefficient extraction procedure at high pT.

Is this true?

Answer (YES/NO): YES